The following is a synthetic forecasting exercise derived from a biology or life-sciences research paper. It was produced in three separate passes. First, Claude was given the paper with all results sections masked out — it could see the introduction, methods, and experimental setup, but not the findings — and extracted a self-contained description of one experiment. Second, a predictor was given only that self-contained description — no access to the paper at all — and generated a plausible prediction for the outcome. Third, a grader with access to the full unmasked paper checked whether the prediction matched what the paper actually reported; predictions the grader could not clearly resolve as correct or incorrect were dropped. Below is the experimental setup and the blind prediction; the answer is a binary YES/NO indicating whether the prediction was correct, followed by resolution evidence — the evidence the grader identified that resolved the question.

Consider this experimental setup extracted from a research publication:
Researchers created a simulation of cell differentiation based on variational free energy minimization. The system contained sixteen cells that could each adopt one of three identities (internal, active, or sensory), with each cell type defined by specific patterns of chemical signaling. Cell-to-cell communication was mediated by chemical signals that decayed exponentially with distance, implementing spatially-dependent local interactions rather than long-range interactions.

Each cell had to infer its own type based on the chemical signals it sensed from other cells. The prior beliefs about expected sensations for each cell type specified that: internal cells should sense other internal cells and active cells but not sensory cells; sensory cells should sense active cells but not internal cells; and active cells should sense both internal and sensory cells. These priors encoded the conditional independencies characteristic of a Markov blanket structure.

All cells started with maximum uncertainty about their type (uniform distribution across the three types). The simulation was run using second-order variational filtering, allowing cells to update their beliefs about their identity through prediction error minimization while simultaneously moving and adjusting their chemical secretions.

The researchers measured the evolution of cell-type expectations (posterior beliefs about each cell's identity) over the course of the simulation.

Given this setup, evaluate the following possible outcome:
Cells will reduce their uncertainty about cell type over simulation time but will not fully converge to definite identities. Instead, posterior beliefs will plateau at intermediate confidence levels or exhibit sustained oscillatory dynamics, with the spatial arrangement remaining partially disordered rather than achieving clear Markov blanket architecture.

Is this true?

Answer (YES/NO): NO